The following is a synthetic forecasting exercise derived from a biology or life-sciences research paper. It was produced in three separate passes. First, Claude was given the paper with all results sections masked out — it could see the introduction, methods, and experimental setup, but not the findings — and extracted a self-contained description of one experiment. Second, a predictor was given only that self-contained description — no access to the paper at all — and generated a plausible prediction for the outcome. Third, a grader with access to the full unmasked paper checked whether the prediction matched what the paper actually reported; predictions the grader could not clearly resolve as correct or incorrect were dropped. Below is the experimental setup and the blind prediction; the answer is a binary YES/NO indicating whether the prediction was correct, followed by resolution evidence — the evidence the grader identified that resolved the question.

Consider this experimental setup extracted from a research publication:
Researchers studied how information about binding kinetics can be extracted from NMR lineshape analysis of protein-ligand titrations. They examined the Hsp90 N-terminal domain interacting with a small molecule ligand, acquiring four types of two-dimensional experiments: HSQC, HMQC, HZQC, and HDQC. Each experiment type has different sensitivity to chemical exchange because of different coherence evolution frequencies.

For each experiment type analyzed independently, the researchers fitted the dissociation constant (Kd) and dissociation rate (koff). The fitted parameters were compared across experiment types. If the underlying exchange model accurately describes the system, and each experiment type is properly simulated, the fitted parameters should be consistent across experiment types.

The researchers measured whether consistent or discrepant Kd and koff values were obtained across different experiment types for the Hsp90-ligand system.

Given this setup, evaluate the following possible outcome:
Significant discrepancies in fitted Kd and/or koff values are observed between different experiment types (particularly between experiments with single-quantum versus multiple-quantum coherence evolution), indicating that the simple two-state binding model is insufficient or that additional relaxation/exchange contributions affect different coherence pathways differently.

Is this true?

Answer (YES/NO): NO